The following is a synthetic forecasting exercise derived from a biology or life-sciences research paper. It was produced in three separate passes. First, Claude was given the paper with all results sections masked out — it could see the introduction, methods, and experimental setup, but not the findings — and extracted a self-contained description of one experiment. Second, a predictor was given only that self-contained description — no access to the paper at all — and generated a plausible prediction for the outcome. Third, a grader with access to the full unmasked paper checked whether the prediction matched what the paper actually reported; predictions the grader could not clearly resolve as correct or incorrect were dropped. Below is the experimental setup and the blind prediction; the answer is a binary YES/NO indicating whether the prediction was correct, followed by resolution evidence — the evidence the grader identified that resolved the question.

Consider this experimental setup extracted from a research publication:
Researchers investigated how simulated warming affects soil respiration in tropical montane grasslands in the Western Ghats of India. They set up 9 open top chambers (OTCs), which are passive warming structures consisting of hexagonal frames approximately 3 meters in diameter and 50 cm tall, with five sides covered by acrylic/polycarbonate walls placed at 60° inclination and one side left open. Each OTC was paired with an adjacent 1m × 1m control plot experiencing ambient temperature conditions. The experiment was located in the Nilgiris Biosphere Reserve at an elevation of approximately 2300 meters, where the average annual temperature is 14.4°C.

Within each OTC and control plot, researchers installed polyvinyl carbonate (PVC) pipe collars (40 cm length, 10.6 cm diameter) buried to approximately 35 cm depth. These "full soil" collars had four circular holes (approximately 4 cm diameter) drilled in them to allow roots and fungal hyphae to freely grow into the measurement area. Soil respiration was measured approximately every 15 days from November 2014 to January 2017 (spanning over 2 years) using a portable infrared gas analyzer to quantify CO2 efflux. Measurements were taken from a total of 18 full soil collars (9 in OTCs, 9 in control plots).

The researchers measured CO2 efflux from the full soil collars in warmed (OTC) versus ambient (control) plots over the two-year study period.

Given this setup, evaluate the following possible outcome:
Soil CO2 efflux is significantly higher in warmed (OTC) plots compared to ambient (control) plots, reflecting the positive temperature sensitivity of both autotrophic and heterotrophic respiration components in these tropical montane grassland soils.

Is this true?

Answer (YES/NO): NO